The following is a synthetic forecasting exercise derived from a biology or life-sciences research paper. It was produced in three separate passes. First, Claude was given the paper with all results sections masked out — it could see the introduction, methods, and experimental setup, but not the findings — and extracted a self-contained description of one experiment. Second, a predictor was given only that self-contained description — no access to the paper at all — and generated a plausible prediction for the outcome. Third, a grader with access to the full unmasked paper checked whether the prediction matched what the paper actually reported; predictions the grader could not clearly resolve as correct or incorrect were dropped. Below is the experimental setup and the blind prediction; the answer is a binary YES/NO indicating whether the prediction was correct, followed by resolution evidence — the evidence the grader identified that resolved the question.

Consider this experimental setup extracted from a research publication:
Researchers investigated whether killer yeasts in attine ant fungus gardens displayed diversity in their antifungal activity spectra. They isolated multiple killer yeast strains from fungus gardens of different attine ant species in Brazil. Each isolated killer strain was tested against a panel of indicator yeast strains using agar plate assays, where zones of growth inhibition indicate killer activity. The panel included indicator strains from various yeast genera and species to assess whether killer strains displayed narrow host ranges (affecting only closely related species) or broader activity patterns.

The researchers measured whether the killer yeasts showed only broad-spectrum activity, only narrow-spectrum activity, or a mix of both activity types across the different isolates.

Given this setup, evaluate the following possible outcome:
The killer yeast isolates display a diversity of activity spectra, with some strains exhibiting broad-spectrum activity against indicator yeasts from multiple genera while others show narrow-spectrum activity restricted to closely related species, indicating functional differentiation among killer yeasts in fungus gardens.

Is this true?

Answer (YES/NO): YES